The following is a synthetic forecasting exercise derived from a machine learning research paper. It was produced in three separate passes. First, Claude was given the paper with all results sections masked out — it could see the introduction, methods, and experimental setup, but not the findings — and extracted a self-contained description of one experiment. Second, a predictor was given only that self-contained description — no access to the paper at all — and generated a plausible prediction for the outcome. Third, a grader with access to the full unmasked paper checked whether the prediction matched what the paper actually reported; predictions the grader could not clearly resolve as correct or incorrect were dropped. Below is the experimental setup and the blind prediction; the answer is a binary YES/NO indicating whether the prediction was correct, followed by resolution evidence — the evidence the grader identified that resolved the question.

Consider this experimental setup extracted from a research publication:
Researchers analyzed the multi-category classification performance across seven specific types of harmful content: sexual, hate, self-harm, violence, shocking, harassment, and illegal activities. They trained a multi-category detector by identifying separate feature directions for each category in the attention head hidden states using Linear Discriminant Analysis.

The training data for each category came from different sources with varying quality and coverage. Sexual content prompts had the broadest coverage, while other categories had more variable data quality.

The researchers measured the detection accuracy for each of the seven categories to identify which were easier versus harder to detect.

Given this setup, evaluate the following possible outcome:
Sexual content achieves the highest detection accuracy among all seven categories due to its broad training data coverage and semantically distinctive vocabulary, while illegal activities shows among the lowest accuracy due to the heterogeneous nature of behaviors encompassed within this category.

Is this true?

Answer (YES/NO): NO